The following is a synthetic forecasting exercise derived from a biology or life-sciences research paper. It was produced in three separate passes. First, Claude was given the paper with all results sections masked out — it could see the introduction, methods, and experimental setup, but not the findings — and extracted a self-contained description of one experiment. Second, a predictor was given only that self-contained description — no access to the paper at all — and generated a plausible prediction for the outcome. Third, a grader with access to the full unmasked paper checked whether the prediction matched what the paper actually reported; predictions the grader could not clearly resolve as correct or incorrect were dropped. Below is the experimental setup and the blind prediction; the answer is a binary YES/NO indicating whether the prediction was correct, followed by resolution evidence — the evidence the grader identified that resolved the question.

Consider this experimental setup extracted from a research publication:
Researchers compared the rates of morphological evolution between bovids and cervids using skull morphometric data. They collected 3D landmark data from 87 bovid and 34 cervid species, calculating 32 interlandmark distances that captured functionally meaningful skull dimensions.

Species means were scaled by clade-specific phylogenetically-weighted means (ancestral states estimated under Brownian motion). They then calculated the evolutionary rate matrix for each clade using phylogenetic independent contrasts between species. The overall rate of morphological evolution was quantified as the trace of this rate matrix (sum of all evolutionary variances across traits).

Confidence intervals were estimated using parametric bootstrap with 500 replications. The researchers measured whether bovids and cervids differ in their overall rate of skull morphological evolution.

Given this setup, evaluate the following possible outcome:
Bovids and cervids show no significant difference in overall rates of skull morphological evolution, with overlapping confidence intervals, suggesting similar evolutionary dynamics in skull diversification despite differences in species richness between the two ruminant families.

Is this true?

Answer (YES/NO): YES